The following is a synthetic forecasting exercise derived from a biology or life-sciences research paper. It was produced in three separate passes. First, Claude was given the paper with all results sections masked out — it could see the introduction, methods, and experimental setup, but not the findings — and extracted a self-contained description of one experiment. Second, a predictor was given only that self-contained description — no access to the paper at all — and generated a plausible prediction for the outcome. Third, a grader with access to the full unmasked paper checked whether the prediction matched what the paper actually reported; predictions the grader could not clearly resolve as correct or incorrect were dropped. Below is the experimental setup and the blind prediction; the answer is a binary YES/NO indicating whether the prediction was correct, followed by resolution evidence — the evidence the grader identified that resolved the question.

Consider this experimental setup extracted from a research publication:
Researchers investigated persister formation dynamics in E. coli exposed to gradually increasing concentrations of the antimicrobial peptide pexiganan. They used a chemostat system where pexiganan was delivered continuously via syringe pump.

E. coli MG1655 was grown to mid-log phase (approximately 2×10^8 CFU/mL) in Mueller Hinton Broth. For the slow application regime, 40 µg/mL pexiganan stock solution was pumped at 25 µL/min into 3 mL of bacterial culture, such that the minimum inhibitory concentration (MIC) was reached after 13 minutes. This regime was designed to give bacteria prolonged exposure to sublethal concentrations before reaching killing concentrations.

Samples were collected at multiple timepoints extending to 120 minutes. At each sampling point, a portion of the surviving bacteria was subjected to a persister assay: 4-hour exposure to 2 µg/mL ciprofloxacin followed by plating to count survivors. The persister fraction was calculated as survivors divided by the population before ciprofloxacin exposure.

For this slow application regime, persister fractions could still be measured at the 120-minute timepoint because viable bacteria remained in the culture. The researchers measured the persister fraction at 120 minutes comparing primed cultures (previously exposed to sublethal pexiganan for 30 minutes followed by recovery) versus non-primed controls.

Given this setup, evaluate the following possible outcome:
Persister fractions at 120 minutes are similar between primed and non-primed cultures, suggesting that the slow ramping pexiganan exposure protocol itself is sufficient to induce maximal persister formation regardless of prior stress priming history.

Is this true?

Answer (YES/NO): YES